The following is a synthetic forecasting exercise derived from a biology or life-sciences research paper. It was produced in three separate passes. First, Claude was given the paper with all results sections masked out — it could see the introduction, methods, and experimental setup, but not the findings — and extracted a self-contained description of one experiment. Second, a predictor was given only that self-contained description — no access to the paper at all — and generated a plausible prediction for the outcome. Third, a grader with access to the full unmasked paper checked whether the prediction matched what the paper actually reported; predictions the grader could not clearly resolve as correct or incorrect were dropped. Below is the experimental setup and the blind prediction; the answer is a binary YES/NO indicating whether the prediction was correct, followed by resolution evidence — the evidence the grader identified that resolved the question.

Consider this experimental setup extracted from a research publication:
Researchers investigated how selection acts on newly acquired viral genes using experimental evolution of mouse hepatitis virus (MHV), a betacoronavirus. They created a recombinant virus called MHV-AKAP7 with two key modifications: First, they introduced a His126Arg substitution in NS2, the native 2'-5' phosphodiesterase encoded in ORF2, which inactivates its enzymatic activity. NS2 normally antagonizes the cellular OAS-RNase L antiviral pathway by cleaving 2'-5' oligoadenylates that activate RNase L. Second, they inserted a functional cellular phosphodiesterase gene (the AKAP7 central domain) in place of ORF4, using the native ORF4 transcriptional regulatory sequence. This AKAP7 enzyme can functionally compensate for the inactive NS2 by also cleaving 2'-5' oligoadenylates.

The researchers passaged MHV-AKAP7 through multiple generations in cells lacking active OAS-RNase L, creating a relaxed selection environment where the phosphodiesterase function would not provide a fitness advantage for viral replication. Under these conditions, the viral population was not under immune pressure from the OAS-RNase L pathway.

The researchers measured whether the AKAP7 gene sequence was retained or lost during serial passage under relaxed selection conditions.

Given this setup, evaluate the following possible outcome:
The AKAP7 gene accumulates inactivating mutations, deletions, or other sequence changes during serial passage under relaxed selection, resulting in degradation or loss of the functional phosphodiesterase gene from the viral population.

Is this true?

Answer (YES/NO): YES